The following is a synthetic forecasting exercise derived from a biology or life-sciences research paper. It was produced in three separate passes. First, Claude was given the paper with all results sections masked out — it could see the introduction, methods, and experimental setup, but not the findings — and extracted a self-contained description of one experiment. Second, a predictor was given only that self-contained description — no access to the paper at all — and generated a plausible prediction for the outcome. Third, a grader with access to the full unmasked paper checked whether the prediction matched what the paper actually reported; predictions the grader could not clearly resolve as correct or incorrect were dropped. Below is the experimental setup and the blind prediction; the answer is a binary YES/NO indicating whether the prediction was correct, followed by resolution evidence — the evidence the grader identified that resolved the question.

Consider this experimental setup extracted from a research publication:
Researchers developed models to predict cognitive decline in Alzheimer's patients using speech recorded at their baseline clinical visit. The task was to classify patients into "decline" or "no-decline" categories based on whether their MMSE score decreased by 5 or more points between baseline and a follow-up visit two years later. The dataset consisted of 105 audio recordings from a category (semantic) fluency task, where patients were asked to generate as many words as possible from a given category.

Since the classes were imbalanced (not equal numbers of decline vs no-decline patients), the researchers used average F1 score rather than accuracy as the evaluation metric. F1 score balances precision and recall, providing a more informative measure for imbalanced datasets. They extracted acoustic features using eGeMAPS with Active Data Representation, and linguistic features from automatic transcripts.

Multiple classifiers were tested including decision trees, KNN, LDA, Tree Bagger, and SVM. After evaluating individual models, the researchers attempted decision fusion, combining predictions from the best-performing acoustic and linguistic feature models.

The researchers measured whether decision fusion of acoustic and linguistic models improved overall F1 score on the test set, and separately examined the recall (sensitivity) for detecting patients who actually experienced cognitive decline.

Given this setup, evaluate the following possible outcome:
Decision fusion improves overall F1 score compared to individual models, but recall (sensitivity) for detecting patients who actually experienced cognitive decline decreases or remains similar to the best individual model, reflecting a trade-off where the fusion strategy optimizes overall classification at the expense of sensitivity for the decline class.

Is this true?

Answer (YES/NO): NO